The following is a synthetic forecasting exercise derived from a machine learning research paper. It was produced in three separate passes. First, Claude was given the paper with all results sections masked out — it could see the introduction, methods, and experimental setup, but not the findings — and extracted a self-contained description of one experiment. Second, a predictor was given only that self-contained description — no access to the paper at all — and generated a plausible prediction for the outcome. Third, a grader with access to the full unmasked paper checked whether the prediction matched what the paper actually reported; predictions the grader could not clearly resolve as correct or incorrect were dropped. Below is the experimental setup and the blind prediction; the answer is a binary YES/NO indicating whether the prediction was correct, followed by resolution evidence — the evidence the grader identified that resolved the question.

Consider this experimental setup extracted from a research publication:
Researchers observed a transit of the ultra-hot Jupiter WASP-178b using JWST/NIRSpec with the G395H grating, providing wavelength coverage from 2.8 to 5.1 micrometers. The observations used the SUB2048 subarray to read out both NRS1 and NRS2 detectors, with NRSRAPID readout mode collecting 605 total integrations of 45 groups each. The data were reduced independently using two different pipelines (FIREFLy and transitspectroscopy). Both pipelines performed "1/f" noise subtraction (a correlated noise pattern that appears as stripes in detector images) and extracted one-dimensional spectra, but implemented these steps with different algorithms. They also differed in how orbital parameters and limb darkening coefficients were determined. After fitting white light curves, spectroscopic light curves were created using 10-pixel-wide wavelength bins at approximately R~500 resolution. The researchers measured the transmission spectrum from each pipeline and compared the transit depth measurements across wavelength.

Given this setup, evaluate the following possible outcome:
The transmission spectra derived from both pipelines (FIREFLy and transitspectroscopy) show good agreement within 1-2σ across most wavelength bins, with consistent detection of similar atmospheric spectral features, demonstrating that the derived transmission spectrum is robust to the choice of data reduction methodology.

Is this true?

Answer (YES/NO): YES